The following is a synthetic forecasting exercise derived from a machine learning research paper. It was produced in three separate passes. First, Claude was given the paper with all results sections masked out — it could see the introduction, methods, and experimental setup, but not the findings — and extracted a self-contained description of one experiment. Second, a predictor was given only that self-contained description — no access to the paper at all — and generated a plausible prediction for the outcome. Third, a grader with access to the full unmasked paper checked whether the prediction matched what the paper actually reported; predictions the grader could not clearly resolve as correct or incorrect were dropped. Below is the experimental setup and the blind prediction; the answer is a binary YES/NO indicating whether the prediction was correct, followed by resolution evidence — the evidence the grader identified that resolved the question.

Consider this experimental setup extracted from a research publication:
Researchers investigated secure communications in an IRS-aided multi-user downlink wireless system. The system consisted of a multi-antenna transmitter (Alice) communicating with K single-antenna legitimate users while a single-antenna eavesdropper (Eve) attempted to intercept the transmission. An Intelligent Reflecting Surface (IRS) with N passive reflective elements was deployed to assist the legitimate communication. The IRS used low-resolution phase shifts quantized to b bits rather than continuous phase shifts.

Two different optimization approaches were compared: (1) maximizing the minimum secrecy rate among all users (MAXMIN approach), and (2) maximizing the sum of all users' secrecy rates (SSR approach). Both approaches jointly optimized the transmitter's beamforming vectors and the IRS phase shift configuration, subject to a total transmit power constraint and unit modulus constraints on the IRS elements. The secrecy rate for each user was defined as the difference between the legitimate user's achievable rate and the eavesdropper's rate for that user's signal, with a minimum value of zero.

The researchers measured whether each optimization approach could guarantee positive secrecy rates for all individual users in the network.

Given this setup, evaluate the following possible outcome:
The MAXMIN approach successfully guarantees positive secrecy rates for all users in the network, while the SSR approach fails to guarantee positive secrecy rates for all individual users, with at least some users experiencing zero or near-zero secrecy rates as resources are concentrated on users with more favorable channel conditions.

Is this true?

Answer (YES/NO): YES